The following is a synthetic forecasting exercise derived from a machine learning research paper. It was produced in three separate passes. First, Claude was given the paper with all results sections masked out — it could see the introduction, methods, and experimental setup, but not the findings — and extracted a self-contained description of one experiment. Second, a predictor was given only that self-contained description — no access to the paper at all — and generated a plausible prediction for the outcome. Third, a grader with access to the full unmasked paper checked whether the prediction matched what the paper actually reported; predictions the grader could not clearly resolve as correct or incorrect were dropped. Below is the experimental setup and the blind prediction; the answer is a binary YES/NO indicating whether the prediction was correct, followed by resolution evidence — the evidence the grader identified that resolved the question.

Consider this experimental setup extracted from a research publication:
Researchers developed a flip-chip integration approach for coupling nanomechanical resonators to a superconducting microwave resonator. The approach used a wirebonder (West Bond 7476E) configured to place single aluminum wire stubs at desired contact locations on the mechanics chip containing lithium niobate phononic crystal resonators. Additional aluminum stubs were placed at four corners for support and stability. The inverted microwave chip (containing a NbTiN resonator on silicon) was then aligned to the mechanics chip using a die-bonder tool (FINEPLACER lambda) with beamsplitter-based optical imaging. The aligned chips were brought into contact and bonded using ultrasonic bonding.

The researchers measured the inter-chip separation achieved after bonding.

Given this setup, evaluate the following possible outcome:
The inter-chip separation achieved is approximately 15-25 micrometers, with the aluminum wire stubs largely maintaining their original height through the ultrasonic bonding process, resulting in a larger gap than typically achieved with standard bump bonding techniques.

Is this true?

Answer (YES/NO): NO